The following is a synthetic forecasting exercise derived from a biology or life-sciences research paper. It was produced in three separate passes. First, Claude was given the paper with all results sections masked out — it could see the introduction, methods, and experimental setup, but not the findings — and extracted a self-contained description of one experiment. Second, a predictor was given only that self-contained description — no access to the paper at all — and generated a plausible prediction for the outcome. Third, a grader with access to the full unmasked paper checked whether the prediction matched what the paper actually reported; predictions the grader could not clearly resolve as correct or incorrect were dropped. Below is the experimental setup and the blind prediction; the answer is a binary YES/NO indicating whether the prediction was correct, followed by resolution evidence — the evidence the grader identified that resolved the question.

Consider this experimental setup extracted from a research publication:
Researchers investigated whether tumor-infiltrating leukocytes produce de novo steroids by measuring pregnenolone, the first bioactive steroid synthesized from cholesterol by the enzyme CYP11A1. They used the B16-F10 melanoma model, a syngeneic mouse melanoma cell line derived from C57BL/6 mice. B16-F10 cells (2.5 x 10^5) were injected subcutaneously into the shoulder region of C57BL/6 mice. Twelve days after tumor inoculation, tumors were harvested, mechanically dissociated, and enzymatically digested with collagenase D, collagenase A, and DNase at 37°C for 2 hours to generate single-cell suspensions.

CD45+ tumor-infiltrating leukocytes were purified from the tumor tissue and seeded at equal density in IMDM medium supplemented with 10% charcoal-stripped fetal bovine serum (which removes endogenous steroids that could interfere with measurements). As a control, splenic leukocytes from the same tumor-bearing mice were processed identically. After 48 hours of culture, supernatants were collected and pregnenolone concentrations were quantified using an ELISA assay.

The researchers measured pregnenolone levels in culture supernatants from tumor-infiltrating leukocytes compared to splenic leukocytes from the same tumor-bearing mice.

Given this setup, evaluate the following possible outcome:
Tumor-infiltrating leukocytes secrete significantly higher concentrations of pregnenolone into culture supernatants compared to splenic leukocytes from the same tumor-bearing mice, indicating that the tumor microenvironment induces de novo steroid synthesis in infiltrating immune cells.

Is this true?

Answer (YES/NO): YES